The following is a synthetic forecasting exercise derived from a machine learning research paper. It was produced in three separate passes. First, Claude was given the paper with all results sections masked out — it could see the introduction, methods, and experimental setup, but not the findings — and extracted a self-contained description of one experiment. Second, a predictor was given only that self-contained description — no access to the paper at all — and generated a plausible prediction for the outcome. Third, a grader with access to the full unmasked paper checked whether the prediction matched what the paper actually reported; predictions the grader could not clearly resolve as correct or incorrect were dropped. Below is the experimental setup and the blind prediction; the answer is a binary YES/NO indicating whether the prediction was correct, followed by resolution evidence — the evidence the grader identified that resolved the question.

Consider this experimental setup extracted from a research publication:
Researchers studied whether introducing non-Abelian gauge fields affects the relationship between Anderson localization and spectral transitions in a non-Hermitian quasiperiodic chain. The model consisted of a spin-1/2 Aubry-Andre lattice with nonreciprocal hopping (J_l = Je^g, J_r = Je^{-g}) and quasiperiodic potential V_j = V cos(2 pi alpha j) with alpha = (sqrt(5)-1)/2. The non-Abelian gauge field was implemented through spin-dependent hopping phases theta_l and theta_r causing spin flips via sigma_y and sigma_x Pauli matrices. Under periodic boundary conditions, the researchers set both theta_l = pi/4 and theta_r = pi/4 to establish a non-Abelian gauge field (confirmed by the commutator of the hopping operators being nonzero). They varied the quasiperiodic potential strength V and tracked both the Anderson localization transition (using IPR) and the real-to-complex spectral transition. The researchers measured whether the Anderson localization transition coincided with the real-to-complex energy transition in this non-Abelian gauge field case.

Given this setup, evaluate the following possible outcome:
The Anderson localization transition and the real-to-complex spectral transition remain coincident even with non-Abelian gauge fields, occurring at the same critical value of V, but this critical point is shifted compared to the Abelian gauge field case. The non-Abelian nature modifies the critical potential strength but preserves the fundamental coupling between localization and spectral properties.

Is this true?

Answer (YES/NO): NO